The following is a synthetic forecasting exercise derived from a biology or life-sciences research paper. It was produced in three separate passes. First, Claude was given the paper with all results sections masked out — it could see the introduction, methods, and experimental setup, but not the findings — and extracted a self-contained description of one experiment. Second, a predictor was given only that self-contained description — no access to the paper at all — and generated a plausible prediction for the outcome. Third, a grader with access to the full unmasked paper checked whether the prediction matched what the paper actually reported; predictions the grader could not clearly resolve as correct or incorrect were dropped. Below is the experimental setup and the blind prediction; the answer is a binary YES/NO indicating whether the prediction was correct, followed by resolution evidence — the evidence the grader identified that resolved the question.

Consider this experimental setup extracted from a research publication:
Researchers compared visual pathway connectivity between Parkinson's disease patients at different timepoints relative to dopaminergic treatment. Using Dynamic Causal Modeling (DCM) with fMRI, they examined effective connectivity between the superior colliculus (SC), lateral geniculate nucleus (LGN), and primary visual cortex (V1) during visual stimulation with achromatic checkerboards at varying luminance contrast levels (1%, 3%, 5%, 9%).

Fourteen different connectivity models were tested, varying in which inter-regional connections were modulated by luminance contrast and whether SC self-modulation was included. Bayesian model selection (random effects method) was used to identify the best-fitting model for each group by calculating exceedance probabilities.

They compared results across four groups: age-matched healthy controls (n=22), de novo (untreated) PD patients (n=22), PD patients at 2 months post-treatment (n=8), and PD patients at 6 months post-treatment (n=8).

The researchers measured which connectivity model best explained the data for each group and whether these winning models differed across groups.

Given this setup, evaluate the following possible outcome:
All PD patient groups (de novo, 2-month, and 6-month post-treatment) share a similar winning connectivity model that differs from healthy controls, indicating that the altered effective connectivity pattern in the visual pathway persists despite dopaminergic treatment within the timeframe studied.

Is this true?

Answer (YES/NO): NO